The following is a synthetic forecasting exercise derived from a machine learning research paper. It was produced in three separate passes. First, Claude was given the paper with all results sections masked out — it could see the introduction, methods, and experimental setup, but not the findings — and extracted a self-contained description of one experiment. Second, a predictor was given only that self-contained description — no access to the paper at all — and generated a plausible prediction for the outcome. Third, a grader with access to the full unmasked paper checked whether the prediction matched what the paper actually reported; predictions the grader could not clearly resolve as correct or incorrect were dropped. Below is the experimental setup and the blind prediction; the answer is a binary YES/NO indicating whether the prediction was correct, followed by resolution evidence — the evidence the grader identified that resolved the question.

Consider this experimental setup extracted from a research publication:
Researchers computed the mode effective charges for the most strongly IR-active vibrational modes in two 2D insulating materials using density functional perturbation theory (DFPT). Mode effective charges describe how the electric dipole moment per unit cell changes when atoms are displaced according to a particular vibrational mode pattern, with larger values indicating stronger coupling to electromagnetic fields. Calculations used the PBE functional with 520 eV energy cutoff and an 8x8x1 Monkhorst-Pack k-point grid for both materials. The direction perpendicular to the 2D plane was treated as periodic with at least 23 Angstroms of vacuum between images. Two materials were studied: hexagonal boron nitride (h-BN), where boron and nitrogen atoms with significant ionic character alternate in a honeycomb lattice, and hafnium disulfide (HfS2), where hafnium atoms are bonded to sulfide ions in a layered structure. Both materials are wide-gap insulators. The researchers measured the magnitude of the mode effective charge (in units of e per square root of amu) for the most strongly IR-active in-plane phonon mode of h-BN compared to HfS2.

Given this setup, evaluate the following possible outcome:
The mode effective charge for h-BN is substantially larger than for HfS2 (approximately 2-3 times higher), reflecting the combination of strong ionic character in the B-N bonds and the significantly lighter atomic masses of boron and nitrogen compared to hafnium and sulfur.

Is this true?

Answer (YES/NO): NO